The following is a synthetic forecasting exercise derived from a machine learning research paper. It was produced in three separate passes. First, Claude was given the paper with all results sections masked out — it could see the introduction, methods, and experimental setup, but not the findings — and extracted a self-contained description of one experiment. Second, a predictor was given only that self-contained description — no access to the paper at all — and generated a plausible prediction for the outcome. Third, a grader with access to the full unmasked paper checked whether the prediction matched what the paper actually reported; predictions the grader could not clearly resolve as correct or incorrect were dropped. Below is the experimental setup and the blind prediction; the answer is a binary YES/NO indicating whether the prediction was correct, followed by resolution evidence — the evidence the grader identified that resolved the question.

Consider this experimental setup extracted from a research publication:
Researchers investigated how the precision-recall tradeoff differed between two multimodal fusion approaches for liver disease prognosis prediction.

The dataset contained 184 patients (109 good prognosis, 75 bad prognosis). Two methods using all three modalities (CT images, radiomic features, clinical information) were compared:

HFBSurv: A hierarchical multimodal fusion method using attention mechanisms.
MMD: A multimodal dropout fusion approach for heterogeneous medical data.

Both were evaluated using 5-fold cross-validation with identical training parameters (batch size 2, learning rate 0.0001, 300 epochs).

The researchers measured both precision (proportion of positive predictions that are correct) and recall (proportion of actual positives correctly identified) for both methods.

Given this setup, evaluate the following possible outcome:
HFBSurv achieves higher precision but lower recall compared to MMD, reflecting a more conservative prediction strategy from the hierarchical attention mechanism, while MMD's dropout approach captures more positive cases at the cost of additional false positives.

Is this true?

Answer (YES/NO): NO